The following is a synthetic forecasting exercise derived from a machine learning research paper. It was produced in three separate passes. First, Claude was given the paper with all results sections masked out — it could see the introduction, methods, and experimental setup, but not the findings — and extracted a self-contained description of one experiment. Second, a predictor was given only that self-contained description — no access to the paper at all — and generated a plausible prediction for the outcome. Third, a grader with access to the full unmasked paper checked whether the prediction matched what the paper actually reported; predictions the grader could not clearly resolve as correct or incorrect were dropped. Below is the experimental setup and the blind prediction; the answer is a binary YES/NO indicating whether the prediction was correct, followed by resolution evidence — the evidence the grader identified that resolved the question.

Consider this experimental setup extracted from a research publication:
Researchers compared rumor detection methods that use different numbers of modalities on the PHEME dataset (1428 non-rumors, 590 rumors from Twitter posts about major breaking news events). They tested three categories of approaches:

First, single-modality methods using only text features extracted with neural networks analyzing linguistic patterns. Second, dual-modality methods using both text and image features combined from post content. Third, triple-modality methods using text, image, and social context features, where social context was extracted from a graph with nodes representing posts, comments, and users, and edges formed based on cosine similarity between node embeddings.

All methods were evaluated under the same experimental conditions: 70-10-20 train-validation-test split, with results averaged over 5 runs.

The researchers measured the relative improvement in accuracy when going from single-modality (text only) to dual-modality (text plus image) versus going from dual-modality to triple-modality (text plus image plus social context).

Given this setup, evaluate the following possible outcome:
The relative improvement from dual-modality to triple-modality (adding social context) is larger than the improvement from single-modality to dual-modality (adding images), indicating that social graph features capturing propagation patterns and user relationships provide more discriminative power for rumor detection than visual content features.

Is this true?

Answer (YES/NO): YES